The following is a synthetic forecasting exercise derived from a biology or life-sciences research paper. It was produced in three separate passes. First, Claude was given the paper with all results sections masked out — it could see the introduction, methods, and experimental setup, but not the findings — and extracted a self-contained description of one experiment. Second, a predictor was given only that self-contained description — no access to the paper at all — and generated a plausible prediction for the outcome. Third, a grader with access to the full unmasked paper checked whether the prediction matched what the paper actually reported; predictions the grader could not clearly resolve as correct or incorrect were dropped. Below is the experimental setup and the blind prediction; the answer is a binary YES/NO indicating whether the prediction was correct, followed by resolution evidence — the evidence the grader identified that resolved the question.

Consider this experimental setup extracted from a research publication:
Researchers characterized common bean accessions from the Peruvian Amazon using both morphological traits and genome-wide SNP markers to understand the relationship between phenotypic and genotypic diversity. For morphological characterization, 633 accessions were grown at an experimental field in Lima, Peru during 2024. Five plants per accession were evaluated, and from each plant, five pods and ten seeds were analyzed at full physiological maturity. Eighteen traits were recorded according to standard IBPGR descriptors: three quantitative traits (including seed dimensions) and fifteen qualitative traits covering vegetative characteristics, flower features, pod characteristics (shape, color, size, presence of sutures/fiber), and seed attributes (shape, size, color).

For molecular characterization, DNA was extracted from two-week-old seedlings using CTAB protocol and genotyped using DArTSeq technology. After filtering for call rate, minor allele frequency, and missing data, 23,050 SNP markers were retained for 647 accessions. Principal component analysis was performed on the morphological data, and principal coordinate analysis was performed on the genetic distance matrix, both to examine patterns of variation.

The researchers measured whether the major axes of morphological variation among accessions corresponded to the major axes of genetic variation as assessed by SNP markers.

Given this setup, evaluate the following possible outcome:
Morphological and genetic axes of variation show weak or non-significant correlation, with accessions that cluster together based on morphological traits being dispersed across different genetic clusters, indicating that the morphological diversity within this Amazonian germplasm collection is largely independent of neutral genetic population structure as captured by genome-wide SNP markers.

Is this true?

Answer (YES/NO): YES